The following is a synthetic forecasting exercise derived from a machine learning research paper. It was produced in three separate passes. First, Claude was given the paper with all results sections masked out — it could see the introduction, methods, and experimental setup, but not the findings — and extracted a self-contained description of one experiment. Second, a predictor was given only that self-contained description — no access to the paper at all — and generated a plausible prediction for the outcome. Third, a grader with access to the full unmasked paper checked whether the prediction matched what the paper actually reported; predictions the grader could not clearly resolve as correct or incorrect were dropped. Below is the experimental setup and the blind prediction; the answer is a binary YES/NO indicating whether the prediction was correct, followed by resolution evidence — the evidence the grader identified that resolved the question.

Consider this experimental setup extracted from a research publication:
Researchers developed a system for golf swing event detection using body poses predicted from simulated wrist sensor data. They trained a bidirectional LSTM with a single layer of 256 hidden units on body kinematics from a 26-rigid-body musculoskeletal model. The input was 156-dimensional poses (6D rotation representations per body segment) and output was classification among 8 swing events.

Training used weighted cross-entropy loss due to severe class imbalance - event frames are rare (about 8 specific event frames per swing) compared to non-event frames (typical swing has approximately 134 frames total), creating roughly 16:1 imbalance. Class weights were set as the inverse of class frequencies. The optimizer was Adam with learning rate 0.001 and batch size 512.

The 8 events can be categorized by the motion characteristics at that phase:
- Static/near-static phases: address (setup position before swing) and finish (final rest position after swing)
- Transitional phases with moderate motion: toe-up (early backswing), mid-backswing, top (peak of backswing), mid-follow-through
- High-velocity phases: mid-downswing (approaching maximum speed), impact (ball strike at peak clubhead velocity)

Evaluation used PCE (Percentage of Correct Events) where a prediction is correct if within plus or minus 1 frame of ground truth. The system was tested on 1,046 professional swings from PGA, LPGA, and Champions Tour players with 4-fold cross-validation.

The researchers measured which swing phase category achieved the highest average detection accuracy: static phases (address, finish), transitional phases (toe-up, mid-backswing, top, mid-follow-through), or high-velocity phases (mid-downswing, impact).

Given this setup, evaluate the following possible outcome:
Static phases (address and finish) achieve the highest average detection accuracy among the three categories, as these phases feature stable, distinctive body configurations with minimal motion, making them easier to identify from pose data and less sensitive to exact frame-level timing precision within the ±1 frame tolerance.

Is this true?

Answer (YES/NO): NO